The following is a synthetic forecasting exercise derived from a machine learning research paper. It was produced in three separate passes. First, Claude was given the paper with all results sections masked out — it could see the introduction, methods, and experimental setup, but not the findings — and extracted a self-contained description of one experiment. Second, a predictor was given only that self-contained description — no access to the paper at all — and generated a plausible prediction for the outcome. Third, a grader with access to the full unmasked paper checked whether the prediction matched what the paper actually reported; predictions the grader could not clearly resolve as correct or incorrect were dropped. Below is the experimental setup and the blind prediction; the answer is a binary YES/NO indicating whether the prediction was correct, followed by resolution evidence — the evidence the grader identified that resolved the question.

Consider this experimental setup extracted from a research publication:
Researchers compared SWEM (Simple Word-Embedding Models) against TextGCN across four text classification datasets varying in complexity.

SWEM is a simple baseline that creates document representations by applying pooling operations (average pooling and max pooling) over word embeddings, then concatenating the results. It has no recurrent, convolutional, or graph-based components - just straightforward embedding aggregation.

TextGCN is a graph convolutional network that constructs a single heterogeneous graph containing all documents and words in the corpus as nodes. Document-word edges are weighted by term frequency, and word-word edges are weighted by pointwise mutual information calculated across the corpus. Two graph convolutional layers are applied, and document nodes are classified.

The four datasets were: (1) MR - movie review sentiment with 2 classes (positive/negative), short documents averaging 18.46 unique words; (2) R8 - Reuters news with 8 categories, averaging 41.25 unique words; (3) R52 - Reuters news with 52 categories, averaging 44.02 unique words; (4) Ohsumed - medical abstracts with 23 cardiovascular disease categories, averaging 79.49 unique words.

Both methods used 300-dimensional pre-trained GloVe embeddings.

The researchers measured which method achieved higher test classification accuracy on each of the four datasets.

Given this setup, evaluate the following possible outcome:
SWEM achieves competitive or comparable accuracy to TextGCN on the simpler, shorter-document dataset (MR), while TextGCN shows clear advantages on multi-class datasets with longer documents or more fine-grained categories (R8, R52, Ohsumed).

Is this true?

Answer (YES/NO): NO